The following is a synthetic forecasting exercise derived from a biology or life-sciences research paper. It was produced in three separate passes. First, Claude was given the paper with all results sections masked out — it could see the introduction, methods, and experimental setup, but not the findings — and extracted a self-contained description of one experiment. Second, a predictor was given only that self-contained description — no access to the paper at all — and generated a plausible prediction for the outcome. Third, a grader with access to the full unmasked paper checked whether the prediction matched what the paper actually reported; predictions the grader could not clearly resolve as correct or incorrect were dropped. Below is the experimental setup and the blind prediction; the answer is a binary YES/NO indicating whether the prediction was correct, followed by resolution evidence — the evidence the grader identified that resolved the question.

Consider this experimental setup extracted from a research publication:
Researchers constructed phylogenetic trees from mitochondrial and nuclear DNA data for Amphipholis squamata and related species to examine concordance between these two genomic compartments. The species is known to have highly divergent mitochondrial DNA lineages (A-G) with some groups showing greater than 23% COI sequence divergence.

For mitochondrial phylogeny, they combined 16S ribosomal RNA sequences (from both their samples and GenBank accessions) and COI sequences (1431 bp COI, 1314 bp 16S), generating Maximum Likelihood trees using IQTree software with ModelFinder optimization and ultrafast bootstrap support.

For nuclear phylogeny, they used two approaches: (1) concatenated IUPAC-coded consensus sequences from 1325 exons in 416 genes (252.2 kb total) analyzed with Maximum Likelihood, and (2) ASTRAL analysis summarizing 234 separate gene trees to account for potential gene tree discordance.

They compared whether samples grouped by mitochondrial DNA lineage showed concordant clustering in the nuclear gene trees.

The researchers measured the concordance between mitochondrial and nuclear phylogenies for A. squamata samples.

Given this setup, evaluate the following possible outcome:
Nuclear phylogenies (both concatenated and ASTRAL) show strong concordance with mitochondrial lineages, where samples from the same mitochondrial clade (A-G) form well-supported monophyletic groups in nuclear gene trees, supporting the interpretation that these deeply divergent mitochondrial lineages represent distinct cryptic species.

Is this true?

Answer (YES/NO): NO